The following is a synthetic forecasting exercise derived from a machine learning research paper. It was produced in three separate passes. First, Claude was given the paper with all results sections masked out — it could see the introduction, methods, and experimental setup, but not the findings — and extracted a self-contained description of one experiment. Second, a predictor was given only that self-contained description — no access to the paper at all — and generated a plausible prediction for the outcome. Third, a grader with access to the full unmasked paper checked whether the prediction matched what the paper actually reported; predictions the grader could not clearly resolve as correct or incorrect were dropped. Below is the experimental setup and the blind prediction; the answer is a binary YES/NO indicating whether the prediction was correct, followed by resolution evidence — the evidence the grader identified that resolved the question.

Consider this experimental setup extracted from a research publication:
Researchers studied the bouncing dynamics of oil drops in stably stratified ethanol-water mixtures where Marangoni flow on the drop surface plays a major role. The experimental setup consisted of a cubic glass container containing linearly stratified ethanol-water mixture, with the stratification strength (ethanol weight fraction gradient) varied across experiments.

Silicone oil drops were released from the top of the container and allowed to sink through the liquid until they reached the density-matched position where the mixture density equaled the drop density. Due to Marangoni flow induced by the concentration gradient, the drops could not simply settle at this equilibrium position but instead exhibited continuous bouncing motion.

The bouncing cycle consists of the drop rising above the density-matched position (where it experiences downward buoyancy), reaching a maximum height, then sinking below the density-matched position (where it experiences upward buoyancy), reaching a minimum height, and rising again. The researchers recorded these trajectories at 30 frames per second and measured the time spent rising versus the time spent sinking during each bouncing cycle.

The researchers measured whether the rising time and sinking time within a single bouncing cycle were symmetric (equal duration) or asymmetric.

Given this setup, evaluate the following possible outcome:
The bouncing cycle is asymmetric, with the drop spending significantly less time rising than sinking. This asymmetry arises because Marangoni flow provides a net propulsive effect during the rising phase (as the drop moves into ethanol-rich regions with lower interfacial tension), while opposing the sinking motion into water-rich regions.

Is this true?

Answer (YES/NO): YES